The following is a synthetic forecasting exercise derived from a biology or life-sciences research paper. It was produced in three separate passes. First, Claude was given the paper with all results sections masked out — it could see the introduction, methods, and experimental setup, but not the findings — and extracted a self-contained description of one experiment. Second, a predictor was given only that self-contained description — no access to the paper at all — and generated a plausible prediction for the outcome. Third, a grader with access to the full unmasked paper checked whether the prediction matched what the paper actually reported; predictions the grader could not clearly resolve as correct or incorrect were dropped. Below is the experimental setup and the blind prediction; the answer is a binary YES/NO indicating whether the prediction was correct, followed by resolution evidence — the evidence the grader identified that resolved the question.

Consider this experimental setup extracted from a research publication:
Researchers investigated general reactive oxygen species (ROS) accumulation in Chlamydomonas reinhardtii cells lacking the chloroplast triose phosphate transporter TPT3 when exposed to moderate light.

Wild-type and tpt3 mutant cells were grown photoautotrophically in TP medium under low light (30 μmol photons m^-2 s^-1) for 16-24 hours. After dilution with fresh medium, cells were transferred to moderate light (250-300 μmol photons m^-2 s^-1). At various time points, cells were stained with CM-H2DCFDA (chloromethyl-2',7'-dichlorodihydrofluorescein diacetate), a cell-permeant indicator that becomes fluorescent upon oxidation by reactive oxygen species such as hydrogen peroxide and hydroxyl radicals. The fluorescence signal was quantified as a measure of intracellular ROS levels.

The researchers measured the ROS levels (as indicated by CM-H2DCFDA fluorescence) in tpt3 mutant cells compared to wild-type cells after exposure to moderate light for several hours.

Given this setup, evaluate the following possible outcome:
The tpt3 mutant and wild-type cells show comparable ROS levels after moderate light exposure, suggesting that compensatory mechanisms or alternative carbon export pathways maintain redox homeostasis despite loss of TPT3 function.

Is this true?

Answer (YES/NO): NO